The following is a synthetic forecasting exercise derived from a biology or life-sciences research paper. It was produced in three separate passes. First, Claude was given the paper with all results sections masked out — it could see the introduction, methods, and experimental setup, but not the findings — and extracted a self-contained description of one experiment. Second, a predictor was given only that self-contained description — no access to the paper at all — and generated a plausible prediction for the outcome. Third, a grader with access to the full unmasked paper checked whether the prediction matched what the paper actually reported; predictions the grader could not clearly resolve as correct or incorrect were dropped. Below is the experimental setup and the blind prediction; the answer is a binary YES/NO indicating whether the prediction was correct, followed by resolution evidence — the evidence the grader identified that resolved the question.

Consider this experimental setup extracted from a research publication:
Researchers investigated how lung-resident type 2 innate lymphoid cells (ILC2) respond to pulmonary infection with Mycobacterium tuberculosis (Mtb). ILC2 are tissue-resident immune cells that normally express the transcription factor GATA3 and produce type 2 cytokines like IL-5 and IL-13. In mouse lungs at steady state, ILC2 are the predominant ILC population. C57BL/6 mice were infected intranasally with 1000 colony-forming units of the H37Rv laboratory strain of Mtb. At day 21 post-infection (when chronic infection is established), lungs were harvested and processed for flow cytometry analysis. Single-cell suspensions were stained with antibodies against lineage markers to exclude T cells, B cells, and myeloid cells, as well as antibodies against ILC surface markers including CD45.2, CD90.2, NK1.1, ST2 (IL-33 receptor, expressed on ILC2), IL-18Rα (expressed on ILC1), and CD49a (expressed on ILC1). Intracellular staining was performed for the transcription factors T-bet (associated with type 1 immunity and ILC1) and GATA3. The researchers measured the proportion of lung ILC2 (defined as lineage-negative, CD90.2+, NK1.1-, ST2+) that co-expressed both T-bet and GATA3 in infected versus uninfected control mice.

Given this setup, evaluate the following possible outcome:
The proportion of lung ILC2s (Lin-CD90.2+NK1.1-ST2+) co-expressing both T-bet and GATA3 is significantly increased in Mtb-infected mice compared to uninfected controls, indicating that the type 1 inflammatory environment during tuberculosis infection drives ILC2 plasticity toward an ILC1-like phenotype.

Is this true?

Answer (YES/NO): NO